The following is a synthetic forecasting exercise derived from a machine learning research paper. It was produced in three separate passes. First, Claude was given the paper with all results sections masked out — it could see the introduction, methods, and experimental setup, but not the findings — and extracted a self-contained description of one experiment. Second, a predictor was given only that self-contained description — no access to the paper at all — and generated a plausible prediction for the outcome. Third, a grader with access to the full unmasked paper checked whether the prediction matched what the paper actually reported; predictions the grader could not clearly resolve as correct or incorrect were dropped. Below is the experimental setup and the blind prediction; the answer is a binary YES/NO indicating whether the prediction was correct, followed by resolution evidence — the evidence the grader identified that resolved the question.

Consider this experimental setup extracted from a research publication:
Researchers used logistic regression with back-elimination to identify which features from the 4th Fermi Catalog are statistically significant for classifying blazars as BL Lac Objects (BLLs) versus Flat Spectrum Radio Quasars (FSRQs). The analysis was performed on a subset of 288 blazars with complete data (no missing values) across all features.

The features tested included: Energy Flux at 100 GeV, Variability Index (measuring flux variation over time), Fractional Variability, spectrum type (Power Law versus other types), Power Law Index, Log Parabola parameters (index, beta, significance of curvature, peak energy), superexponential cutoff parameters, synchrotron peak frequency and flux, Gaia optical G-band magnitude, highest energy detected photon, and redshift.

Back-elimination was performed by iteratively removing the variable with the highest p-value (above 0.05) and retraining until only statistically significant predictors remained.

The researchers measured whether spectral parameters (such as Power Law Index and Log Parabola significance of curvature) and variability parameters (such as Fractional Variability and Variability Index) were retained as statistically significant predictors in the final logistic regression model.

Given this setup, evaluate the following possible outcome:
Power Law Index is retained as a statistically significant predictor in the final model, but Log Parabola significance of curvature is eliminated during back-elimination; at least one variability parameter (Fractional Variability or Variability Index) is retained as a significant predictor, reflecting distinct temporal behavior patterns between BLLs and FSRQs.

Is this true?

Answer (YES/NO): NO